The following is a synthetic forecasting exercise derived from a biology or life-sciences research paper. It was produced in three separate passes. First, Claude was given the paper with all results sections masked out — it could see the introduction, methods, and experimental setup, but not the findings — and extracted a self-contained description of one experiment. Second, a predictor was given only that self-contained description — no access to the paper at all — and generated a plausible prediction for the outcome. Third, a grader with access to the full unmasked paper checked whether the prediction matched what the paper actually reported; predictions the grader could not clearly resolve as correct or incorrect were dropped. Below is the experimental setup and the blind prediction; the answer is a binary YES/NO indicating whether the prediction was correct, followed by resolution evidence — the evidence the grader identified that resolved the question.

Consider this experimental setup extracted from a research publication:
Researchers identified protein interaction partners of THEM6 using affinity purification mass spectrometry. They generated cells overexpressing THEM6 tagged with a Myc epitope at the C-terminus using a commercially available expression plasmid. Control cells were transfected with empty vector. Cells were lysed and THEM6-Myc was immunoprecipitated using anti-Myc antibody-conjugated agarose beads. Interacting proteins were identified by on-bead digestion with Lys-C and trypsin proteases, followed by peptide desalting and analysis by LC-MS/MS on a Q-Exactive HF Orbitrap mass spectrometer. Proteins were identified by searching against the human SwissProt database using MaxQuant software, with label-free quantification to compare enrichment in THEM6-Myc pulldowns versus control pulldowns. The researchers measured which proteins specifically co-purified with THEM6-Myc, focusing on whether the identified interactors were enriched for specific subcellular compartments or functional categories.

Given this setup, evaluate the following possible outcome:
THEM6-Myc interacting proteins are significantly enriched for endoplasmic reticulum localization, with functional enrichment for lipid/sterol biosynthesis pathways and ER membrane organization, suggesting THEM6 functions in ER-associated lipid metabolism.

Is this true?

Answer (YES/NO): NO